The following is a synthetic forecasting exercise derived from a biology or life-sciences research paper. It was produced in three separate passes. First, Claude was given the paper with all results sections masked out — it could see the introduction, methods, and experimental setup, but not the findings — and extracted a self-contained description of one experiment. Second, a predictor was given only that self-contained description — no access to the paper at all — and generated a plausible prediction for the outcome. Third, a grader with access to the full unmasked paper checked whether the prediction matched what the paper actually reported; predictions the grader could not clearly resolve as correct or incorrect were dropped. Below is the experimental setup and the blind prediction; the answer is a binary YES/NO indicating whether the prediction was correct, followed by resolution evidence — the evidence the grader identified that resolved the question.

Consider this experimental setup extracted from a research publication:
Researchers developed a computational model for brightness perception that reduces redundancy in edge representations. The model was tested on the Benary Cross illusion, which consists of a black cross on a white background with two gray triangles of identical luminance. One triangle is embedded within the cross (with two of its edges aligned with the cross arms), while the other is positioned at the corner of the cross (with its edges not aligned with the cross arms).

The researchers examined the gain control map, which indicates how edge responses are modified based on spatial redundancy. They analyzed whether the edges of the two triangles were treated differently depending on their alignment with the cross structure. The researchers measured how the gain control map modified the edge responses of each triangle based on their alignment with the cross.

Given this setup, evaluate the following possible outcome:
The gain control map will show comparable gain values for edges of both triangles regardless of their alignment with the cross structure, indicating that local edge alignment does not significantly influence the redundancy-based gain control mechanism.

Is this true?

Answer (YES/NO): NO